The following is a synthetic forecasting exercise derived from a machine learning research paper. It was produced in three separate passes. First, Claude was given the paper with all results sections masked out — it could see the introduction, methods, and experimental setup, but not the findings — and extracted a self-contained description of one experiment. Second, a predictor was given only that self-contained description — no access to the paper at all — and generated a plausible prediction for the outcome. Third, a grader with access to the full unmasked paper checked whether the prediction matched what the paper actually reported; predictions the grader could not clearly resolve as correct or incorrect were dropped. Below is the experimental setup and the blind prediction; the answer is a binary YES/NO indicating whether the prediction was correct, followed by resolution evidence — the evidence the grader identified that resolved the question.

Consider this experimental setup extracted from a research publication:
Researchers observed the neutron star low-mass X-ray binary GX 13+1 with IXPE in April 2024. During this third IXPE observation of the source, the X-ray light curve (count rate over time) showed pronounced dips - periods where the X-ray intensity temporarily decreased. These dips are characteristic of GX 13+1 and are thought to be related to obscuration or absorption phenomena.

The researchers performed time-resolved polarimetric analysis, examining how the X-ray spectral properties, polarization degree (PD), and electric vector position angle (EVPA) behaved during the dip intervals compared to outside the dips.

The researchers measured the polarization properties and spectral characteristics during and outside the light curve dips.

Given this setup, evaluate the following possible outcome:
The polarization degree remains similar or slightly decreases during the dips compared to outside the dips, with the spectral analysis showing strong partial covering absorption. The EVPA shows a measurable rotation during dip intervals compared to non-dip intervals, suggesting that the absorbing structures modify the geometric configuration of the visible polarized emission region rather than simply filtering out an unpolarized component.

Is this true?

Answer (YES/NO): NO